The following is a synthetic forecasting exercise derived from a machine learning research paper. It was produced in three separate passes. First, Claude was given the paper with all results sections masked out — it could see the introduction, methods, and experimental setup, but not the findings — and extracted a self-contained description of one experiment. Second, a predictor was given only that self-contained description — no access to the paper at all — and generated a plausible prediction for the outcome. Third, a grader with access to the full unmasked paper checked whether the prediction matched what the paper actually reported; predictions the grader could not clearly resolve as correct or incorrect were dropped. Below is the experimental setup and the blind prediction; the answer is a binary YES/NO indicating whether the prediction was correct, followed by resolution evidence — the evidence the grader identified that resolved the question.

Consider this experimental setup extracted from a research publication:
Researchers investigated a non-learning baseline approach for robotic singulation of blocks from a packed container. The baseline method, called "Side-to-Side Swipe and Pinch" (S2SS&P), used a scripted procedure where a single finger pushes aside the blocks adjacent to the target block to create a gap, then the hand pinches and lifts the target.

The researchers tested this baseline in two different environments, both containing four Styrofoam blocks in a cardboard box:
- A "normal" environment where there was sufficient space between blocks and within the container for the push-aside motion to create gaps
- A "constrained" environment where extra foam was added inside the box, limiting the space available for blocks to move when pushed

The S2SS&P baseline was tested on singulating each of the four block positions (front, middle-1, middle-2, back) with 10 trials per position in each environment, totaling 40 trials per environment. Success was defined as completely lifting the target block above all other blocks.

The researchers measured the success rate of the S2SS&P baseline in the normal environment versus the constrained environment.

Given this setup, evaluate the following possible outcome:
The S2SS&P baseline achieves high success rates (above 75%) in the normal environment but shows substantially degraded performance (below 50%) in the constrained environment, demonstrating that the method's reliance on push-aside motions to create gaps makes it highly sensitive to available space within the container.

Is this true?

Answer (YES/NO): YES